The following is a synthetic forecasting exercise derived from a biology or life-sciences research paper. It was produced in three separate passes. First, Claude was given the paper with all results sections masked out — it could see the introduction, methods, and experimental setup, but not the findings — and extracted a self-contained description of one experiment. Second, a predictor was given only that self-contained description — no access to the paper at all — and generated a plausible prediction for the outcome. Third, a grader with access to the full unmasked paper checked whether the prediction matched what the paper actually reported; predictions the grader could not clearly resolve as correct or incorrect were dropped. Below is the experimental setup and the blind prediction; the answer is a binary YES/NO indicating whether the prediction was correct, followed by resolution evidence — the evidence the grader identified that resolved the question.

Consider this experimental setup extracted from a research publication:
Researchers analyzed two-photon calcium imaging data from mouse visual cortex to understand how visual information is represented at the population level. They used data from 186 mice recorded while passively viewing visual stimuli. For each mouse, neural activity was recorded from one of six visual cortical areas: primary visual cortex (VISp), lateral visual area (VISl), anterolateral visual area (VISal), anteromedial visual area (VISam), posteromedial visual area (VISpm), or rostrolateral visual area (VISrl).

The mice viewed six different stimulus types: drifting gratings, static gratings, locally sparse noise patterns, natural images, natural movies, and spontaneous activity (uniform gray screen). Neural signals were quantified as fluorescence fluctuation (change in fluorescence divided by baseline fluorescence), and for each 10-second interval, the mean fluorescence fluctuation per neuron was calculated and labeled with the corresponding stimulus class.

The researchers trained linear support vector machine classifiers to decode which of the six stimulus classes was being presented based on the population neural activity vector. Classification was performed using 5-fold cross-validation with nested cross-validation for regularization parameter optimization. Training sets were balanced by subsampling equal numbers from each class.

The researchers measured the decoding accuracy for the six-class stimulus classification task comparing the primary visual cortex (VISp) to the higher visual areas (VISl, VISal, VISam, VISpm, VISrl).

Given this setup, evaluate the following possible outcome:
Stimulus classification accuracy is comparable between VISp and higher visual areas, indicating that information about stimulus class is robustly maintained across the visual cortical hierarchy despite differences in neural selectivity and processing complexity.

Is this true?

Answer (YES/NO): NO